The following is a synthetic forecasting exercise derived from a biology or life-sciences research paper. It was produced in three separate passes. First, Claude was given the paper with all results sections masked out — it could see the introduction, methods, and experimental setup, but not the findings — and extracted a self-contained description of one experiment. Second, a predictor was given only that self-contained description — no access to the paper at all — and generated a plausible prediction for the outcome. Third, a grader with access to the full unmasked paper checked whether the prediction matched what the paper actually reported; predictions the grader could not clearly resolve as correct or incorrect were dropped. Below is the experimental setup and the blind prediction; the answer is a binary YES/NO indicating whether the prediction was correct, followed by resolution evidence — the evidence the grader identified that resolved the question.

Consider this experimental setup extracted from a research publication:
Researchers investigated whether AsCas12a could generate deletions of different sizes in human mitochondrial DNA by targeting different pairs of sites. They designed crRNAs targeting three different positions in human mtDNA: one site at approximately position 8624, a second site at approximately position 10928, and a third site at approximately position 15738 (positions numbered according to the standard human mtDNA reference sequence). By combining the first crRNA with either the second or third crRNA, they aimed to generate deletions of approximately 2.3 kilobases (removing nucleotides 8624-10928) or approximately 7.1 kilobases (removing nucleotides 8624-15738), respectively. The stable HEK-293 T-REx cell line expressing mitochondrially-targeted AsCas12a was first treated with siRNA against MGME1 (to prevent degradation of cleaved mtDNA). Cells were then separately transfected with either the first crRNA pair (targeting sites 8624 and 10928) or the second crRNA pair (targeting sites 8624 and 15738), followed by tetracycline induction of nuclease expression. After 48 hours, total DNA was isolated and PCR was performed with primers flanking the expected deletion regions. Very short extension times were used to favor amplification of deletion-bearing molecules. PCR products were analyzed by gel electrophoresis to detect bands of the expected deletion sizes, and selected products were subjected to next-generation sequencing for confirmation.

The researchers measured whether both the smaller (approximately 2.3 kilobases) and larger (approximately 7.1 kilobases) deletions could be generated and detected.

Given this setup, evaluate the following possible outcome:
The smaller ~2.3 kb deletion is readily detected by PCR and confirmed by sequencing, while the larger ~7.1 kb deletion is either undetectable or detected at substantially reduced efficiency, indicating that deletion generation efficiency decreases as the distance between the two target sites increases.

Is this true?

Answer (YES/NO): NO